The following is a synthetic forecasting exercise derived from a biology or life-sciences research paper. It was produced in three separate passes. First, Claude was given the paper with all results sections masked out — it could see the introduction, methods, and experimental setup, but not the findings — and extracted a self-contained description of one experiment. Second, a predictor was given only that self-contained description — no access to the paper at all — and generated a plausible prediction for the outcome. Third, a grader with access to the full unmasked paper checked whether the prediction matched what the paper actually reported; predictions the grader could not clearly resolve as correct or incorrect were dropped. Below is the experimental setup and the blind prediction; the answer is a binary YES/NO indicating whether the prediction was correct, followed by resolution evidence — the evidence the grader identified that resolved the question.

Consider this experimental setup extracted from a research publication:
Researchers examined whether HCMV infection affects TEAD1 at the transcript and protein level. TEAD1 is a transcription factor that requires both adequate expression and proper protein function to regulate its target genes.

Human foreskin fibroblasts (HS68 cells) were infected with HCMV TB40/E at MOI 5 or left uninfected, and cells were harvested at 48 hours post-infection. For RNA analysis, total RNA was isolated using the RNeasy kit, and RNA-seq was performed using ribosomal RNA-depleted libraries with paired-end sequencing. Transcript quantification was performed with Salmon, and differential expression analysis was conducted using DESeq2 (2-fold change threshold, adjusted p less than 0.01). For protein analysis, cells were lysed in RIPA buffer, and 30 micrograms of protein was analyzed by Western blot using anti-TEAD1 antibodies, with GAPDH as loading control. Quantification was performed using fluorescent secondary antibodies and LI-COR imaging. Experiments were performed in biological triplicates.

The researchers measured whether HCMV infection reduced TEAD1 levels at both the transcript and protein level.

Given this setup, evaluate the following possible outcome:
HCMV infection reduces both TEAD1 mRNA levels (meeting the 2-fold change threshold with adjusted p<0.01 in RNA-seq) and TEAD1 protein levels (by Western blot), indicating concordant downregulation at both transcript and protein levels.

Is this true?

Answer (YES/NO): YES